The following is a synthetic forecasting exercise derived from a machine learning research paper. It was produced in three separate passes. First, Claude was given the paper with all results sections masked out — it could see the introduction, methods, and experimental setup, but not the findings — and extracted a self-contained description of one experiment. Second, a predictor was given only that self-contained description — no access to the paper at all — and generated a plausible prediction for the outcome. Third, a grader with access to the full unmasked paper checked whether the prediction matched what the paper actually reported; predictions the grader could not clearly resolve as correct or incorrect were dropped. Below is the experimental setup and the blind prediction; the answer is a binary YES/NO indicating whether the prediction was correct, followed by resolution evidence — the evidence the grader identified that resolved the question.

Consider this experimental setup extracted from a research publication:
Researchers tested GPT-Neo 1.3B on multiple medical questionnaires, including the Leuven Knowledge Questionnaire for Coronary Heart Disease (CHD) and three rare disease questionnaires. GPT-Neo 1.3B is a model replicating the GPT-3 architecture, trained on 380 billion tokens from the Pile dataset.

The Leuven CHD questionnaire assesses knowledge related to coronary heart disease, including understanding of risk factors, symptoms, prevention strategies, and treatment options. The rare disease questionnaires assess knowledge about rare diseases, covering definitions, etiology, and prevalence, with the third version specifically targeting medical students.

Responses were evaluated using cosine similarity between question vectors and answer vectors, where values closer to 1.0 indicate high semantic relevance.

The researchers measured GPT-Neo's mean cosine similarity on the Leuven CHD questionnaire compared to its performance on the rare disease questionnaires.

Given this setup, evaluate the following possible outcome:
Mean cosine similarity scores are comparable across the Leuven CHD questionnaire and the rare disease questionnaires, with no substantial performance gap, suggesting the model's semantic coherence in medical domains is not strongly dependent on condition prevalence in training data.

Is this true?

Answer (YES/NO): YES